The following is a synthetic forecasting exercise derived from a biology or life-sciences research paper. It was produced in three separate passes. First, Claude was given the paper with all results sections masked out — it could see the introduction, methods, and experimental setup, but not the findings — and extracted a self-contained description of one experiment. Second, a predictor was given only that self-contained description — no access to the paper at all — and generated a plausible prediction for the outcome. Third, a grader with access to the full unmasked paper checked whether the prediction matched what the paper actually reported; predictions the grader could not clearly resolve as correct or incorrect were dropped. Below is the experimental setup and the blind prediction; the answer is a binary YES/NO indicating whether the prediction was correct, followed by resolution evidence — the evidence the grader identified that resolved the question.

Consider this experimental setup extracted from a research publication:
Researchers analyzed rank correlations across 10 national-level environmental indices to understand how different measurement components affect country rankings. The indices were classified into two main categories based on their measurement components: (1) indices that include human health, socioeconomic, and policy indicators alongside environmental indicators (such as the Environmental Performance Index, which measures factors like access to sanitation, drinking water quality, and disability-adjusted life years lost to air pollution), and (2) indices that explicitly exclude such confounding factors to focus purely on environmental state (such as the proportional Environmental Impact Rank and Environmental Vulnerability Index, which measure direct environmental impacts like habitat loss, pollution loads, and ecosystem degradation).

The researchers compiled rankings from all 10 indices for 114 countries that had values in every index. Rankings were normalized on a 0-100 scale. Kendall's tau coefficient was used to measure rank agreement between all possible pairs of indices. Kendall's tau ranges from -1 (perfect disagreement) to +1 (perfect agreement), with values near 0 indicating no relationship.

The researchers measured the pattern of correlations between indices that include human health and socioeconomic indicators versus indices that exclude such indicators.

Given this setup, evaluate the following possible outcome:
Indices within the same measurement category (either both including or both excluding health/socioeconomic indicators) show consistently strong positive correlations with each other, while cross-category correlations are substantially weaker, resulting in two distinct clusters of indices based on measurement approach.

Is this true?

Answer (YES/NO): NO